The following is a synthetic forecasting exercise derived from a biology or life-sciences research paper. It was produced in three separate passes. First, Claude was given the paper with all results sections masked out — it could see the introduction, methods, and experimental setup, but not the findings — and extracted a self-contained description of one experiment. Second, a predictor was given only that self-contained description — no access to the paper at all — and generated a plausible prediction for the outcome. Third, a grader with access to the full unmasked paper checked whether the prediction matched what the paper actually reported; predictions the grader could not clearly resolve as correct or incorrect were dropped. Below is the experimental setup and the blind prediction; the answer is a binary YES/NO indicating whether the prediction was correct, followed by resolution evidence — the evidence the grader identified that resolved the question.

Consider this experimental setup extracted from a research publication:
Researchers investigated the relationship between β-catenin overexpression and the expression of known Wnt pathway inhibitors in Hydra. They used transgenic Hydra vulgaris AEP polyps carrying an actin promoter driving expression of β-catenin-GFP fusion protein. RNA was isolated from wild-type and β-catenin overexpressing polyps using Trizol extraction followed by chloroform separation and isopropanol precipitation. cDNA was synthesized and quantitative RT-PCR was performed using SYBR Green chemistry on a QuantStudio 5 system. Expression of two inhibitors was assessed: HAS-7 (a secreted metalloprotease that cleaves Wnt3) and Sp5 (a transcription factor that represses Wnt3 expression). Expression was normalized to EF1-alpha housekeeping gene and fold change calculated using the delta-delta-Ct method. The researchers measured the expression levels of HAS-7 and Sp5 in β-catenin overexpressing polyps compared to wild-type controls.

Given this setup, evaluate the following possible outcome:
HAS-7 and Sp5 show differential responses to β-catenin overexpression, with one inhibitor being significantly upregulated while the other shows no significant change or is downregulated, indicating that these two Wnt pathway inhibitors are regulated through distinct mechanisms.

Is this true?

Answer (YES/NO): NO